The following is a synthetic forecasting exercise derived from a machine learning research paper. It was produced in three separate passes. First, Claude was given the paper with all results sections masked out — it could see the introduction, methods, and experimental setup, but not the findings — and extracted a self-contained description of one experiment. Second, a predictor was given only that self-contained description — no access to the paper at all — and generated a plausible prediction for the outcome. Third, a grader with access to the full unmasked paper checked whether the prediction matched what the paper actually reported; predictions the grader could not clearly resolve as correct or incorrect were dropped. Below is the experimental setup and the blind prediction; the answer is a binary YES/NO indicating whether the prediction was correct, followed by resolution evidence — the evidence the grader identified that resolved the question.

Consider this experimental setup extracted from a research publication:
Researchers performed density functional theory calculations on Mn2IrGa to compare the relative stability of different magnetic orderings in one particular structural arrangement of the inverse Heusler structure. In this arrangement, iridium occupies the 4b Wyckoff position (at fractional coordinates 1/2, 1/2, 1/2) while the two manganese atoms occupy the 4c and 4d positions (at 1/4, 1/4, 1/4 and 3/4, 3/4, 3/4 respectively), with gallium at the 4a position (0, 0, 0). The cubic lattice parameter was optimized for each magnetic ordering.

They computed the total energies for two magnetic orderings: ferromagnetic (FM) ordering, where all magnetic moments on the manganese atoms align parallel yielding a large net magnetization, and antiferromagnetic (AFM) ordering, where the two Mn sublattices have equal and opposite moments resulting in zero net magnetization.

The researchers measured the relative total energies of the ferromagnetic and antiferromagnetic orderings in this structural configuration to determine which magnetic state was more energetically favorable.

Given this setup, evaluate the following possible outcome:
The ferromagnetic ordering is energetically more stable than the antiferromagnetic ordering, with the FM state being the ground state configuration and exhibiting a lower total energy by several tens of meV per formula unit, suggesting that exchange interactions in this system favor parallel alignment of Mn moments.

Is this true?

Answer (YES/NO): NO